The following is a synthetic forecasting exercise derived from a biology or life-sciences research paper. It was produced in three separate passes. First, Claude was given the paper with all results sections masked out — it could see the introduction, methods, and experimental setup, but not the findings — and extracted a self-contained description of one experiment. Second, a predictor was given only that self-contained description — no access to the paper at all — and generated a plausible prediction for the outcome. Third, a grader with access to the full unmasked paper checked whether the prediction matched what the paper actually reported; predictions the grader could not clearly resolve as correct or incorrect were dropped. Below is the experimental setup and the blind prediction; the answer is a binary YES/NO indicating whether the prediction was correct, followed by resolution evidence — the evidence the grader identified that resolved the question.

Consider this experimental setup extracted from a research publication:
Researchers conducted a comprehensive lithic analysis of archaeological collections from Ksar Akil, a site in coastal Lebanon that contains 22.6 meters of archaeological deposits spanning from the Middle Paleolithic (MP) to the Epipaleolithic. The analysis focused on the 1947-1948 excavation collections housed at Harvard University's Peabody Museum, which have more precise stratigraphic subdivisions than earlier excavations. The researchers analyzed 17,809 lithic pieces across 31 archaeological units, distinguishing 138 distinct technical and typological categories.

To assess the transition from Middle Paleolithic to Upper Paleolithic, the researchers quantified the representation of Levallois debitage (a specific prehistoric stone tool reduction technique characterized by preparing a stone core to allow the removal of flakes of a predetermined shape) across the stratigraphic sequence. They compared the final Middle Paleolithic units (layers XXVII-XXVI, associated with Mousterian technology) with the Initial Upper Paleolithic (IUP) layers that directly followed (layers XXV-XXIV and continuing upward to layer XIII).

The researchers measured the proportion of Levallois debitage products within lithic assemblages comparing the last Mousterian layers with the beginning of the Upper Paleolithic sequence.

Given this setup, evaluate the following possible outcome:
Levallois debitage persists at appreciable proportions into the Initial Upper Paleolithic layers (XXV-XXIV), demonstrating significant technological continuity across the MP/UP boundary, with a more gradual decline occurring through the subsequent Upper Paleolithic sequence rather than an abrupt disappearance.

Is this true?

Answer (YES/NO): NO